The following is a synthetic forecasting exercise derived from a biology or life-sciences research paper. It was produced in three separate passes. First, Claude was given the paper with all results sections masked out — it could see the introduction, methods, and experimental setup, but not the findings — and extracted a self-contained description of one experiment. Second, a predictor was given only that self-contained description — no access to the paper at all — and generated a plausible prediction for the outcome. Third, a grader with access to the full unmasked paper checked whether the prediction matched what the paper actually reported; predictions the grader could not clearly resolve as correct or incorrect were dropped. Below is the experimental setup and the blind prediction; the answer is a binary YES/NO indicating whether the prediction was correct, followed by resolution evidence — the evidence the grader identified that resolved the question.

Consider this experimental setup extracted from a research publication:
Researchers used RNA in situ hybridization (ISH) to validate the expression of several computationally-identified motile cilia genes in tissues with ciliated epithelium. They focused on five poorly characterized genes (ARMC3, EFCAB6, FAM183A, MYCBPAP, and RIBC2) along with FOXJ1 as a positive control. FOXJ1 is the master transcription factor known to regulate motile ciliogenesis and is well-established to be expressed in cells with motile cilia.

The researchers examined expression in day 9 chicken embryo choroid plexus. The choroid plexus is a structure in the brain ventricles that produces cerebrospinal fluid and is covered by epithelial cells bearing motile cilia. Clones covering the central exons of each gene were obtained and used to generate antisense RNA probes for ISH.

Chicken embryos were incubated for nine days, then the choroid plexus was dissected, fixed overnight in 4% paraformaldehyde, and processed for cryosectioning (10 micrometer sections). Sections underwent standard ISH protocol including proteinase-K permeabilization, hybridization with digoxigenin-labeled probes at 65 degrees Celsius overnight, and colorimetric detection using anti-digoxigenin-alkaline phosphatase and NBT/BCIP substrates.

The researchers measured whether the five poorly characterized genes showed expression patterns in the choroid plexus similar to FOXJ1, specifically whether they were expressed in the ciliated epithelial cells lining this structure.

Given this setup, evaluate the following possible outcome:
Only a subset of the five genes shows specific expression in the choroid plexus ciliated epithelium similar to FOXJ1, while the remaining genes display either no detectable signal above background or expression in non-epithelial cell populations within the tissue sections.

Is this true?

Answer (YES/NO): YES